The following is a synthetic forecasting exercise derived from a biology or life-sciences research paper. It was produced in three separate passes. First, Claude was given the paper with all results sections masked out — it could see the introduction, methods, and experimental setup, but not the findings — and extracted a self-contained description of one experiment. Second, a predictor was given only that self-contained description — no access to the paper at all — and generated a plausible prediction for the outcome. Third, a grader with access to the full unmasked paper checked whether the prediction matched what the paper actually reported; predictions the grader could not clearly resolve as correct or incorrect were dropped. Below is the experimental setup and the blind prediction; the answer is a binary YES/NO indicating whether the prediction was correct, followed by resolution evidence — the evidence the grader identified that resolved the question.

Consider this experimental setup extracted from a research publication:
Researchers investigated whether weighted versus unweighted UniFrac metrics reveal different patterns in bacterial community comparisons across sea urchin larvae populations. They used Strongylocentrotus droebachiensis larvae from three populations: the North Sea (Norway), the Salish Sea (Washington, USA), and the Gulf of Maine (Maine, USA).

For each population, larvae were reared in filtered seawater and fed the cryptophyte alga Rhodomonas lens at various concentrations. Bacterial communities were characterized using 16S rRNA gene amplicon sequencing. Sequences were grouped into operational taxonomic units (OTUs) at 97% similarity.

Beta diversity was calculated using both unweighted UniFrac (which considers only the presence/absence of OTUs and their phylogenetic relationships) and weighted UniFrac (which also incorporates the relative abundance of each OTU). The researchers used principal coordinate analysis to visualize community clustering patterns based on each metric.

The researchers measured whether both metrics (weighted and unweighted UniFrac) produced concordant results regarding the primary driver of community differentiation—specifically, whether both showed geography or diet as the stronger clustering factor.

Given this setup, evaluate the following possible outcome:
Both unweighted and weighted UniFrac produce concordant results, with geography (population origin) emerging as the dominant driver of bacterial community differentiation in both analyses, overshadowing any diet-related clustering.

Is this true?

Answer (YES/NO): YES